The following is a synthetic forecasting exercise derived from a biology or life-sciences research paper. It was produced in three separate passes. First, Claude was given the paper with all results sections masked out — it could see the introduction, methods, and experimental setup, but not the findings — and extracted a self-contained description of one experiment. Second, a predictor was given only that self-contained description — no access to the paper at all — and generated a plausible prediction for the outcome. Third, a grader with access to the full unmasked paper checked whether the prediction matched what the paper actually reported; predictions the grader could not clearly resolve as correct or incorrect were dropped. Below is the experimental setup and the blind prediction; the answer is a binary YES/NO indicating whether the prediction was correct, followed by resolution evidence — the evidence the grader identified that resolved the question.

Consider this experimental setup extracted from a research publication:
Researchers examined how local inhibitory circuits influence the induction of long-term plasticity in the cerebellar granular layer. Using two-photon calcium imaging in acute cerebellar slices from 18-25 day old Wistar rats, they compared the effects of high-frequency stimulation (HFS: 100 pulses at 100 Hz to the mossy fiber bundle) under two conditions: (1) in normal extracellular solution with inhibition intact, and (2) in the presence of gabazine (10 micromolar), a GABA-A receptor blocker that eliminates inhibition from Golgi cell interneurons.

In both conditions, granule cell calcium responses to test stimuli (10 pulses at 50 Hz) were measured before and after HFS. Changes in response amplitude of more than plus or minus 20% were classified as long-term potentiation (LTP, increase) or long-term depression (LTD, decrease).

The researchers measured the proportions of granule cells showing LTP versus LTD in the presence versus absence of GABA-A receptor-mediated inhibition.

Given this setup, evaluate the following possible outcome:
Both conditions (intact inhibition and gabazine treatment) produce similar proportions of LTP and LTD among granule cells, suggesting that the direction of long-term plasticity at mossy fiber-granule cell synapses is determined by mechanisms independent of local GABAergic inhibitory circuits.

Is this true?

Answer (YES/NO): NO